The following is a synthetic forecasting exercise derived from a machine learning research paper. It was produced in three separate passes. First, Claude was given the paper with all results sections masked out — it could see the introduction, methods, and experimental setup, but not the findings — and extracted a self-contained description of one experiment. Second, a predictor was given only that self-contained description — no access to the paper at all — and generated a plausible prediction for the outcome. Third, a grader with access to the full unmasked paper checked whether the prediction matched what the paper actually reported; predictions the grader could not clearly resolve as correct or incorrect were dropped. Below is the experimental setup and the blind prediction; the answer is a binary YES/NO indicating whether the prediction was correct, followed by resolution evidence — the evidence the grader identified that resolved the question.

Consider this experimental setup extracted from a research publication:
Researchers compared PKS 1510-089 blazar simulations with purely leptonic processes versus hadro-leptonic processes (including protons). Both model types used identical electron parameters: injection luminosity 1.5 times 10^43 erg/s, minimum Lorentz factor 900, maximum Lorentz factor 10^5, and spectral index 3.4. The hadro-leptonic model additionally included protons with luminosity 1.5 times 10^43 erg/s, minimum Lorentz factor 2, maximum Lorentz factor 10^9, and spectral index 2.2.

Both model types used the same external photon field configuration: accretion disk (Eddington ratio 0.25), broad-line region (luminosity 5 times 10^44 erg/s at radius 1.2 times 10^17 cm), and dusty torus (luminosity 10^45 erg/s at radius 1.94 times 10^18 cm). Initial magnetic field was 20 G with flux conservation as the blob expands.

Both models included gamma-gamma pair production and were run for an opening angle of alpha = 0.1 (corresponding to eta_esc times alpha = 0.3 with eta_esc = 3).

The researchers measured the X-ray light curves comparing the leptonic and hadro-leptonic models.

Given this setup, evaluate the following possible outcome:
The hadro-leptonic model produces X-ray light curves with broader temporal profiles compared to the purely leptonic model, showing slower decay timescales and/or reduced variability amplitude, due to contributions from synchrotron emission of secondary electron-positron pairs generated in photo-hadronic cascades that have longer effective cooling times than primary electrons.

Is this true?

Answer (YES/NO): NO